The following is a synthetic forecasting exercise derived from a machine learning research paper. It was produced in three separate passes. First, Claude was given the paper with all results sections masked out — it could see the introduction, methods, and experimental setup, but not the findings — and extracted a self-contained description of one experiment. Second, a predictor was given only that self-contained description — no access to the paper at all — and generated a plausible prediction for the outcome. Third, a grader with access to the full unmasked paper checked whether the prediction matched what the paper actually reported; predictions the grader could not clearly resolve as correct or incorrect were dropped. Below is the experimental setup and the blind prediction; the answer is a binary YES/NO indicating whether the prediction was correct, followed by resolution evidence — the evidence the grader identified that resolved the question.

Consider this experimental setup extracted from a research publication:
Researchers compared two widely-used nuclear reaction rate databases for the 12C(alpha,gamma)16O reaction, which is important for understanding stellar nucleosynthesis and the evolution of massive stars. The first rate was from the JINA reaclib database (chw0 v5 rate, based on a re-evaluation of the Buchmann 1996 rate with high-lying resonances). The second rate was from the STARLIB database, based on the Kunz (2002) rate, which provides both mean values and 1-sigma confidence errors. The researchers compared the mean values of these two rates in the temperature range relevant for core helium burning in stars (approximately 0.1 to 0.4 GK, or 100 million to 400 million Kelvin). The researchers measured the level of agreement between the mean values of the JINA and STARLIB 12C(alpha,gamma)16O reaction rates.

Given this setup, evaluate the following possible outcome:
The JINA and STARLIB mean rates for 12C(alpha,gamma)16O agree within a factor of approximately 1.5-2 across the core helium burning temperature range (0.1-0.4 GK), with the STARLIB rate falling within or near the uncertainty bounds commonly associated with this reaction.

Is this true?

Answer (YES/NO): NO